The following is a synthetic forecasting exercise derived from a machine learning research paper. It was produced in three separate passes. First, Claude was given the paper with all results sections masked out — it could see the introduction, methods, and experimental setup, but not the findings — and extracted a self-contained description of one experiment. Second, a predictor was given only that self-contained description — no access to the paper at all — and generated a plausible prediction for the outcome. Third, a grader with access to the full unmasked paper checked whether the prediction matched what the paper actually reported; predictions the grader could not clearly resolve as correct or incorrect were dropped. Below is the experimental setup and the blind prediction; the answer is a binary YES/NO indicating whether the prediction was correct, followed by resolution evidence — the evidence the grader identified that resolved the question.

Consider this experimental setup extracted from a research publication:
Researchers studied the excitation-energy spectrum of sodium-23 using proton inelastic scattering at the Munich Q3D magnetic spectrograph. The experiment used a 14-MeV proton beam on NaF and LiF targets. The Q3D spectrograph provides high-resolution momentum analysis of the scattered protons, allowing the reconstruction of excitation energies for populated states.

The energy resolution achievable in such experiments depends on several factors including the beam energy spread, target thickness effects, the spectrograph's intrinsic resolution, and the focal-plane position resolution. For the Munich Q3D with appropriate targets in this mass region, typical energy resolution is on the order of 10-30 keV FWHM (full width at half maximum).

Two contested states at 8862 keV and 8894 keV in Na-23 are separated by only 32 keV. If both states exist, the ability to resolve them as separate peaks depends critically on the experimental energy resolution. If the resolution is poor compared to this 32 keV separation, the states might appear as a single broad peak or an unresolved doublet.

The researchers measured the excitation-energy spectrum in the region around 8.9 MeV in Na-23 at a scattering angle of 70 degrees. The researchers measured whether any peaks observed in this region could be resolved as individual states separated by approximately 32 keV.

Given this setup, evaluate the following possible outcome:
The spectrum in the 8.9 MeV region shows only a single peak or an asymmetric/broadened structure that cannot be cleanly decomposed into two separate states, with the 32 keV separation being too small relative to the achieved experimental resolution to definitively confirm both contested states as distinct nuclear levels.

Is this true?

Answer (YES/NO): NO